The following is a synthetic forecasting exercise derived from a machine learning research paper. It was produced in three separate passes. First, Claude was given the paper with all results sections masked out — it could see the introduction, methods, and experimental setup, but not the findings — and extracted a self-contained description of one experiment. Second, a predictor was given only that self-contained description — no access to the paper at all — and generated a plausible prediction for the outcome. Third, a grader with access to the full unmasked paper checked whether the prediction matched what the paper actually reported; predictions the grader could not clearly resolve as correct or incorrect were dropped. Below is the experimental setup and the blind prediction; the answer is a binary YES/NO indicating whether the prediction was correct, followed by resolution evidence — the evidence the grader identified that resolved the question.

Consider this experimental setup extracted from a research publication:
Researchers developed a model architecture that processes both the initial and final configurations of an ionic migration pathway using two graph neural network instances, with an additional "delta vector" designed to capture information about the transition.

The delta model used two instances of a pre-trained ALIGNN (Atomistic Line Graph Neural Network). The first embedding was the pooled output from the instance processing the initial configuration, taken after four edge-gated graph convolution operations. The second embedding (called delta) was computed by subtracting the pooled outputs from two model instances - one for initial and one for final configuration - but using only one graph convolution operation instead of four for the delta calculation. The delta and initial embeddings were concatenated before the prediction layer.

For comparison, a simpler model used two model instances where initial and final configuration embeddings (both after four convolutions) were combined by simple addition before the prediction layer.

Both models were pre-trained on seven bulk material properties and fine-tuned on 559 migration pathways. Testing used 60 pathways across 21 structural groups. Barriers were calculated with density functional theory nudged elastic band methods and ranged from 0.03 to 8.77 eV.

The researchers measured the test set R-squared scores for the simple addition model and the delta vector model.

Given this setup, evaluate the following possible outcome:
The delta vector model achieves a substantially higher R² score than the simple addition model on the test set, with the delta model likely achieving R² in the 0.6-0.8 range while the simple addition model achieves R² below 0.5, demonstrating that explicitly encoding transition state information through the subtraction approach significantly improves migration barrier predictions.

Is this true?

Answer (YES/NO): NO